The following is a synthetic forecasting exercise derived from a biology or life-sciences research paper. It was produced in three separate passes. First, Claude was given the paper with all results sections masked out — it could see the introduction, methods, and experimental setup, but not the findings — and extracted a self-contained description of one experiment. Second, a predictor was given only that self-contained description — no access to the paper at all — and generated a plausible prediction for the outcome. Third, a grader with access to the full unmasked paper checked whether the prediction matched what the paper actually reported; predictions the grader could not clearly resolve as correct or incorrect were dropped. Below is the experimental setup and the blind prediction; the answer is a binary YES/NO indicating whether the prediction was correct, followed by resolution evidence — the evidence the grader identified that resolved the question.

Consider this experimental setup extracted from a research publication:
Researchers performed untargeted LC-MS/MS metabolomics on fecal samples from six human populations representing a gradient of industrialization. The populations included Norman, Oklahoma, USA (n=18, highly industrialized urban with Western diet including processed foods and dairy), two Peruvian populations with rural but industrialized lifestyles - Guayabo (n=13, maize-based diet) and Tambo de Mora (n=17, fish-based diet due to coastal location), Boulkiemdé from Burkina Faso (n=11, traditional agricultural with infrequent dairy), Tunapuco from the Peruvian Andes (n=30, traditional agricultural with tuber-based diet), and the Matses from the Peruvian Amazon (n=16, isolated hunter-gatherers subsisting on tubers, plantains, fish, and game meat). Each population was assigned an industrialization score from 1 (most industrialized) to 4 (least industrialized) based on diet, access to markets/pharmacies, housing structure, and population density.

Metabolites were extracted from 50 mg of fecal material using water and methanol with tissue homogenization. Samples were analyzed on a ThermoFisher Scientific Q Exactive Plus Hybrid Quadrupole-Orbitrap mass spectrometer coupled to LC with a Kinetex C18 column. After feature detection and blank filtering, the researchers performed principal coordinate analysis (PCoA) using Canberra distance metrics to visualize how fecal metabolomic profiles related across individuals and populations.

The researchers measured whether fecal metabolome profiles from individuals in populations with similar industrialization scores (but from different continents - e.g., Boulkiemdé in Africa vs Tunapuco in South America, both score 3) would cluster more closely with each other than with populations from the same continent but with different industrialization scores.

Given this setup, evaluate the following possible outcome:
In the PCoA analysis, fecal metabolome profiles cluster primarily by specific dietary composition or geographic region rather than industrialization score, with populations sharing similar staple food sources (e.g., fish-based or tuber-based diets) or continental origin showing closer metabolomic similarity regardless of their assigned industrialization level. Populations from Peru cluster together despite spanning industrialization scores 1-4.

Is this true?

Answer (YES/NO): NO